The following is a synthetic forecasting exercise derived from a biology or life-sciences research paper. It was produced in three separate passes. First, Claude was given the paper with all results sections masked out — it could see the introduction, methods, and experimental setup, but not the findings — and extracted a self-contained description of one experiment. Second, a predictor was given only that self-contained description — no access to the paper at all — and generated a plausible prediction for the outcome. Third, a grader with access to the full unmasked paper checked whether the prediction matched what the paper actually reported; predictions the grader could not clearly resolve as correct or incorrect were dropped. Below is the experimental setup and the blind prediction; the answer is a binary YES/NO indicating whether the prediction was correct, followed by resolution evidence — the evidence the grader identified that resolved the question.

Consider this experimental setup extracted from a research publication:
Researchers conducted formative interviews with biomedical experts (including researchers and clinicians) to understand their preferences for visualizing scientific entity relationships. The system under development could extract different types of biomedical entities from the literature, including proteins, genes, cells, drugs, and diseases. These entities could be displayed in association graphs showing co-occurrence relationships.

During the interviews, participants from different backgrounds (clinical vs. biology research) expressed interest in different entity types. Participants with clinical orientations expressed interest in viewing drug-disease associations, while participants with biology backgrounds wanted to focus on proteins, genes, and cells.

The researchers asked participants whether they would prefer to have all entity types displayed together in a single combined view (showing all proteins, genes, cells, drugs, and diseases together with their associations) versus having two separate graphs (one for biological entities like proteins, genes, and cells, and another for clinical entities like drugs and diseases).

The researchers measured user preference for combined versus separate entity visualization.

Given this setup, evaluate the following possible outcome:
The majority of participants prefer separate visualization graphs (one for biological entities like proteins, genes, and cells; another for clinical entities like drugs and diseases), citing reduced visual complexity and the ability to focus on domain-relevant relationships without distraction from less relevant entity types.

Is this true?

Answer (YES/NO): YES